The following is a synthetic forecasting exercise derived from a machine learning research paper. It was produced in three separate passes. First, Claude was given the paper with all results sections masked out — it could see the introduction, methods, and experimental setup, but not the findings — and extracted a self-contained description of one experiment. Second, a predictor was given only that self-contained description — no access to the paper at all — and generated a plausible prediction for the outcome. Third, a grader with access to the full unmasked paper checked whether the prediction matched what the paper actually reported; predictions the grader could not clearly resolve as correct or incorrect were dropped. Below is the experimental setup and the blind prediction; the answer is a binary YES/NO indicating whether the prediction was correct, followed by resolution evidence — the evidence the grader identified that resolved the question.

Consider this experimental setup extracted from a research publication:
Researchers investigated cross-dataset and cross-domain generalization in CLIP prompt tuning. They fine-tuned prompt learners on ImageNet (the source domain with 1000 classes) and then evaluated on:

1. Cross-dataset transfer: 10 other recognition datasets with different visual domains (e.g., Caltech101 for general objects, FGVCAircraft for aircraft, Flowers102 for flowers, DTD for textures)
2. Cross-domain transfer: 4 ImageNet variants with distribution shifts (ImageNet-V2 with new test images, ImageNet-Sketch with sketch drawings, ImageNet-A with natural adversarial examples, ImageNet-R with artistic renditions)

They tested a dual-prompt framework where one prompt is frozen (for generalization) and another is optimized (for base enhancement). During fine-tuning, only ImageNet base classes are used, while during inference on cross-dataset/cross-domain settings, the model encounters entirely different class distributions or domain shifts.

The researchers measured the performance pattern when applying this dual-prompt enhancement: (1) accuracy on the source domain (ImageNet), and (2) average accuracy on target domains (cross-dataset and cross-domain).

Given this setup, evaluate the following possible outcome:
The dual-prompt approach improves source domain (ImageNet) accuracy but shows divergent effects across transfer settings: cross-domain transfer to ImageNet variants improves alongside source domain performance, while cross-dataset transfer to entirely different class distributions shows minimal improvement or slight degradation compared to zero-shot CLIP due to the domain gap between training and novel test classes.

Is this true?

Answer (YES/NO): NO